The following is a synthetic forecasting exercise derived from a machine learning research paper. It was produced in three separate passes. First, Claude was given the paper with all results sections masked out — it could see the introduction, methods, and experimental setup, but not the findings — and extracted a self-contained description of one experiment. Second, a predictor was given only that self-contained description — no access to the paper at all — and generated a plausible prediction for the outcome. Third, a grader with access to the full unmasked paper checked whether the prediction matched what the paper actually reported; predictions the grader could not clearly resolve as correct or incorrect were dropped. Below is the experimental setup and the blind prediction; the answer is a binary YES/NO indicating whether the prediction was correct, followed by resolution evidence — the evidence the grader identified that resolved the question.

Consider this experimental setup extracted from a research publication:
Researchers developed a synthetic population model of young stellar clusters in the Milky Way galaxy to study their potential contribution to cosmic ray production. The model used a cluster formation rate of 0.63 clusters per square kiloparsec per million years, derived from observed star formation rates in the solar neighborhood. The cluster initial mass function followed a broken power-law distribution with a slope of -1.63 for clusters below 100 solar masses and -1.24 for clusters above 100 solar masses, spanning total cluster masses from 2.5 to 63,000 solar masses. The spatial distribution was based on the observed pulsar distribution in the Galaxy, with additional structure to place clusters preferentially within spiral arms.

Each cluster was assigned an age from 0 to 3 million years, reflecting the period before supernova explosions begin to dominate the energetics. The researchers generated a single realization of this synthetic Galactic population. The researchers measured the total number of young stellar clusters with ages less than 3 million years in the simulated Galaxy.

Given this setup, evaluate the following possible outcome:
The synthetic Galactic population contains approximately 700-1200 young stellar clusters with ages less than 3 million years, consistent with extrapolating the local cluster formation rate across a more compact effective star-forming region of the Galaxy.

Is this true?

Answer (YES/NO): NO